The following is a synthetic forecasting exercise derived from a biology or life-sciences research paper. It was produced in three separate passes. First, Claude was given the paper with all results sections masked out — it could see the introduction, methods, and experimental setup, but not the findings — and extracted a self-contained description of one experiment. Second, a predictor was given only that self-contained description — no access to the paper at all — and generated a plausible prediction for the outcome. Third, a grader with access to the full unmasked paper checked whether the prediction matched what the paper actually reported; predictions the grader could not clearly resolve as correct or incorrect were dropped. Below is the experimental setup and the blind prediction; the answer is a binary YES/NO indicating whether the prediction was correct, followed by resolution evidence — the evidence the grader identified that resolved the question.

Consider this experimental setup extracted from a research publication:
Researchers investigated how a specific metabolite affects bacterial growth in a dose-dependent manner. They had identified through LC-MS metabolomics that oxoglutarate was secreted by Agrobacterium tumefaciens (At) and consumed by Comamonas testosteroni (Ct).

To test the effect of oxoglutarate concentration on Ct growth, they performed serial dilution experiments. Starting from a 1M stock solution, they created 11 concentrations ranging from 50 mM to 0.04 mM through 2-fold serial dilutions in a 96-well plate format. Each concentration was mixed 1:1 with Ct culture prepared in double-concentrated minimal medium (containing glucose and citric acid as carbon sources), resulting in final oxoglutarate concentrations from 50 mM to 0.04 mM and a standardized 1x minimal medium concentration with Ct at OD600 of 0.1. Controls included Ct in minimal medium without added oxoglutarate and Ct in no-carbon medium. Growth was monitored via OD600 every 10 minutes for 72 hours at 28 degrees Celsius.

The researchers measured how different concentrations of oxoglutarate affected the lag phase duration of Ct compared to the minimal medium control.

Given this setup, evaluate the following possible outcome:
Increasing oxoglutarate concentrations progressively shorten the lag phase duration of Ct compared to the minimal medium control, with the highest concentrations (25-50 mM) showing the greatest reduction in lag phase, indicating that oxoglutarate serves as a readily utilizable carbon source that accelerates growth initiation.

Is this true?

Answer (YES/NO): NO